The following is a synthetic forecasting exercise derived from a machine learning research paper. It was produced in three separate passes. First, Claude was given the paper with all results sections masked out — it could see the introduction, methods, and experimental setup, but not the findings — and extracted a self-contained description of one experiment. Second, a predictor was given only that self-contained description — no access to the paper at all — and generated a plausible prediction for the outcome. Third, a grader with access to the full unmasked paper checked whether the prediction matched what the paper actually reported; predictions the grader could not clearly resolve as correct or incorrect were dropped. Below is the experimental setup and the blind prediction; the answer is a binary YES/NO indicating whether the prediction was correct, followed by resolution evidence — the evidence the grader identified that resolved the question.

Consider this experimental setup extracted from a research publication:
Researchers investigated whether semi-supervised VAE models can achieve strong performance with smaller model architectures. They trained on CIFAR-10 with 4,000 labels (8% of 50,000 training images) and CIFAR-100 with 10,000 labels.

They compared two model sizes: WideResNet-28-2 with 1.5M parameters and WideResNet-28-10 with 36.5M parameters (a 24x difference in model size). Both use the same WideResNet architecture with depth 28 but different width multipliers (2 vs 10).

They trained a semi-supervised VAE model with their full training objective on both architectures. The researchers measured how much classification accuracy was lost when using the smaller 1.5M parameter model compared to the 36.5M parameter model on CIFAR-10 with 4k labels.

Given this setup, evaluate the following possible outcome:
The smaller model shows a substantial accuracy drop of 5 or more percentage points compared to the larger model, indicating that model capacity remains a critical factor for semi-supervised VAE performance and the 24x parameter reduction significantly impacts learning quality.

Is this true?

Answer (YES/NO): NO